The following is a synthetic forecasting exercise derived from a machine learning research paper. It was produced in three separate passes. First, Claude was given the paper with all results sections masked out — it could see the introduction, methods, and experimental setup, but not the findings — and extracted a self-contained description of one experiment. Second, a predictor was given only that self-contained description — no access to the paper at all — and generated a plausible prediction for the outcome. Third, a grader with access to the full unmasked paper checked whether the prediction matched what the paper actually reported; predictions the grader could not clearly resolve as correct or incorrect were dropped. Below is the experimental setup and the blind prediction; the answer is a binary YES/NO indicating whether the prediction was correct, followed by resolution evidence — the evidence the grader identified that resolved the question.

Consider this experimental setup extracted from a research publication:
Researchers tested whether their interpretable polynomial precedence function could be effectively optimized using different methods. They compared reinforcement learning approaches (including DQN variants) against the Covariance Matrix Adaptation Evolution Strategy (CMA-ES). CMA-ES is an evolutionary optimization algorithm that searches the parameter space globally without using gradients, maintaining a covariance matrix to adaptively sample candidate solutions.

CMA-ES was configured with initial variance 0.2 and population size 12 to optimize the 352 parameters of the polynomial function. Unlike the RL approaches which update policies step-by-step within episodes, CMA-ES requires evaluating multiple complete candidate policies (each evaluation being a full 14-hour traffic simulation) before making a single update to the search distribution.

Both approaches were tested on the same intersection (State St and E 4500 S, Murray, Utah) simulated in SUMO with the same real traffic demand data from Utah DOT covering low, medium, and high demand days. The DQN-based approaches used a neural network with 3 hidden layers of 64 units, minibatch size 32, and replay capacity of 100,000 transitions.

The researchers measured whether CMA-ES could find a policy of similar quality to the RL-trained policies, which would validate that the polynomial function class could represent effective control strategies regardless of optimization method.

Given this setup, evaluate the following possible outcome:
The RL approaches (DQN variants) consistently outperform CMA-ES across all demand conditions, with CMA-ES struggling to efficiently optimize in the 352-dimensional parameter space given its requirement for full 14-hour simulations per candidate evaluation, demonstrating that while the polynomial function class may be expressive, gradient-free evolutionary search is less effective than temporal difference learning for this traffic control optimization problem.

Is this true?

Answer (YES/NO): NO